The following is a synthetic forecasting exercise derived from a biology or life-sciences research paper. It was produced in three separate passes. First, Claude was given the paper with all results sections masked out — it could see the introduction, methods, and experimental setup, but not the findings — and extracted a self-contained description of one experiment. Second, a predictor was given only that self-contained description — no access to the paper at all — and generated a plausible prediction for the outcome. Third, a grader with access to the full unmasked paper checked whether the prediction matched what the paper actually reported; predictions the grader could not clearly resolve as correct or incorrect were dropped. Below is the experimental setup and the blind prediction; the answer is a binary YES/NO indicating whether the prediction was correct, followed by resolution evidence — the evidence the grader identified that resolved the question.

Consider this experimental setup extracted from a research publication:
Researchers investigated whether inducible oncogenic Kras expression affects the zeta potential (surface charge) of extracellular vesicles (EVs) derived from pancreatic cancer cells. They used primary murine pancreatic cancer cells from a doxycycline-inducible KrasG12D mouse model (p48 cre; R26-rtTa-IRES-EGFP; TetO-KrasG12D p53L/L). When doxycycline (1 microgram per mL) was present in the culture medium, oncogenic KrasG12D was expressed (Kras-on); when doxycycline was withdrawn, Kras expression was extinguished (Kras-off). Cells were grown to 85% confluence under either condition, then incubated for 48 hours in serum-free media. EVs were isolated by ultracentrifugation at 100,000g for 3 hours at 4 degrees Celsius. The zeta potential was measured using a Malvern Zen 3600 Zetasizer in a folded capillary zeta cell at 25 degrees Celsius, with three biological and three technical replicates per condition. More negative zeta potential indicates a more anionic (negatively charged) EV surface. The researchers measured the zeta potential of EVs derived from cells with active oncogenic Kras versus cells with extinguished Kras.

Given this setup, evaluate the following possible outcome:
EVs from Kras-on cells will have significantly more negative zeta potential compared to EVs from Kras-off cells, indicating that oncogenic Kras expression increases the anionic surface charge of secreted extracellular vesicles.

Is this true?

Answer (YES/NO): YES